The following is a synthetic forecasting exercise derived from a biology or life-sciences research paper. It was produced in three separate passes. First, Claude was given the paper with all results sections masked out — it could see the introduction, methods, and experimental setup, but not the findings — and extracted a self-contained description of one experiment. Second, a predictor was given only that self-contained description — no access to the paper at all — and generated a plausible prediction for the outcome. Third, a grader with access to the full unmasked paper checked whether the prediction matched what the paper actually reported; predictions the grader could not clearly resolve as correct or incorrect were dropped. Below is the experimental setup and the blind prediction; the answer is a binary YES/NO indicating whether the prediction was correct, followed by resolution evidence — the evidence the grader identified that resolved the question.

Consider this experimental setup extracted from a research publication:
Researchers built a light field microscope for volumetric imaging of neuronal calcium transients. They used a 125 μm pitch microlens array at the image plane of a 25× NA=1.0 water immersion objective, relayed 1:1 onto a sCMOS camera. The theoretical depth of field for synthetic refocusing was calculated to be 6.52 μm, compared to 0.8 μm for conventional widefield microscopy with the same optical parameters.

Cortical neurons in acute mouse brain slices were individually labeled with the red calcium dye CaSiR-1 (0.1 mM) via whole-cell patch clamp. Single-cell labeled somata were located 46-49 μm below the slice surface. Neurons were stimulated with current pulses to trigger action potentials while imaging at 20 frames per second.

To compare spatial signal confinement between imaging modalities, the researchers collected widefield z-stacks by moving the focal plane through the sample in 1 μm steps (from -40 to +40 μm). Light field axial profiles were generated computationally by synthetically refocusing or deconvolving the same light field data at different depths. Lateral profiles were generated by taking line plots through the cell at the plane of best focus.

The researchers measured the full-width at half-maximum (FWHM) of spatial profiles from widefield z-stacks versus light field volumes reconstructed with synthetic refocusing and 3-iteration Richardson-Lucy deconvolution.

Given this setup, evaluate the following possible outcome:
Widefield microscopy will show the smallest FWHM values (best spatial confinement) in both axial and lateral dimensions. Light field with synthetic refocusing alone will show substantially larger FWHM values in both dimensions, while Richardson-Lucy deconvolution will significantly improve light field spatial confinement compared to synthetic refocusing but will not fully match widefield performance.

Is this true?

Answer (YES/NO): NO